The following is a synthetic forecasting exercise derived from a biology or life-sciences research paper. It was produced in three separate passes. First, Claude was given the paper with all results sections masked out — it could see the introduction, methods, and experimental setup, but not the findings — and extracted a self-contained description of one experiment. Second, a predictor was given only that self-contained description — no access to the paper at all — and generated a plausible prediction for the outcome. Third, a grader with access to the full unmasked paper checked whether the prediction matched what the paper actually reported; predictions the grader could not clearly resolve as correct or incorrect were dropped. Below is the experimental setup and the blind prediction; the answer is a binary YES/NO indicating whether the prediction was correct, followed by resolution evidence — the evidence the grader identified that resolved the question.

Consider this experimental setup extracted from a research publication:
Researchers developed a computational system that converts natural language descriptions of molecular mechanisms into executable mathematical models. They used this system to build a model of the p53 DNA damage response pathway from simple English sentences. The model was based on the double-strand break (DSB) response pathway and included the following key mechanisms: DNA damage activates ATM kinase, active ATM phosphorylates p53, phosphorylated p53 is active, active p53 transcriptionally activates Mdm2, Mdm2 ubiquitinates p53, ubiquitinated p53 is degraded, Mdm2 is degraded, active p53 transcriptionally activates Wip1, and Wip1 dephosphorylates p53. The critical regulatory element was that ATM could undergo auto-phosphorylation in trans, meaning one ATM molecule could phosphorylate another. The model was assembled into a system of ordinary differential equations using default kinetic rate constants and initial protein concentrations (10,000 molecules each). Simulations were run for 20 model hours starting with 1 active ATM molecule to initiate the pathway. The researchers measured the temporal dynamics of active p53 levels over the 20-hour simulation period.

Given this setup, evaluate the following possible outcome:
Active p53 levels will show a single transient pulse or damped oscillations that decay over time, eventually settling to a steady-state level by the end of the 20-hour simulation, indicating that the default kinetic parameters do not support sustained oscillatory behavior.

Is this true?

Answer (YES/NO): NO